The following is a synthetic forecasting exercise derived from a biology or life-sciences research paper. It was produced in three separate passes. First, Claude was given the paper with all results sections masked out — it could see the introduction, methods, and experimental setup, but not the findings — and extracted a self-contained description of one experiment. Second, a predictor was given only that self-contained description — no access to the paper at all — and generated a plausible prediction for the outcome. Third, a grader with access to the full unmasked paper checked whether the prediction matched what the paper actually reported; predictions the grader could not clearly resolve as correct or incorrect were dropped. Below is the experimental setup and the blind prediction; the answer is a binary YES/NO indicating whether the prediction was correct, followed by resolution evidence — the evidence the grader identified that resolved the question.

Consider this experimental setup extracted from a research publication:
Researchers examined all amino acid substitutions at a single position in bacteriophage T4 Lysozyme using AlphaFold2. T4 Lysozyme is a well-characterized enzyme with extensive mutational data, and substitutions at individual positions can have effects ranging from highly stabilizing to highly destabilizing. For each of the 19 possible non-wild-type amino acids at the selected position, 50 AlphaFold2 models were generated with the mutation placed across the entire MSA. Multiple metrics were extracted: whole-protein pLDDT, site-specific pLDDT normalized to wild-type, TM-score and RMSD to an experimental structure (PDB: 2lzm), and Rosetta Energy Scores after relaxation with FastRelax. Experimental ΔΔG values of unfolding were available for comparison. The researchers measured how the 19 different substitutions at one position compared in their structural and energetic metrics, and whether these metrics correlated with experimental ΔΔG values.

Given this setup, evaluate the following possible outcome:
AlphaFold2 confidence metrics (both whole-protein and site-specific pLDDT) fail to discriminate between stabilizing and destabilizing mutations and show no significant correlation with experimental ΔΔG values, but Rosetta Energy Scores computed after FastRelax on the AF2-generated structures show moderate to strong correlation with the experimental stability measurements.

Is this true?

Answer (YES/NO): NO